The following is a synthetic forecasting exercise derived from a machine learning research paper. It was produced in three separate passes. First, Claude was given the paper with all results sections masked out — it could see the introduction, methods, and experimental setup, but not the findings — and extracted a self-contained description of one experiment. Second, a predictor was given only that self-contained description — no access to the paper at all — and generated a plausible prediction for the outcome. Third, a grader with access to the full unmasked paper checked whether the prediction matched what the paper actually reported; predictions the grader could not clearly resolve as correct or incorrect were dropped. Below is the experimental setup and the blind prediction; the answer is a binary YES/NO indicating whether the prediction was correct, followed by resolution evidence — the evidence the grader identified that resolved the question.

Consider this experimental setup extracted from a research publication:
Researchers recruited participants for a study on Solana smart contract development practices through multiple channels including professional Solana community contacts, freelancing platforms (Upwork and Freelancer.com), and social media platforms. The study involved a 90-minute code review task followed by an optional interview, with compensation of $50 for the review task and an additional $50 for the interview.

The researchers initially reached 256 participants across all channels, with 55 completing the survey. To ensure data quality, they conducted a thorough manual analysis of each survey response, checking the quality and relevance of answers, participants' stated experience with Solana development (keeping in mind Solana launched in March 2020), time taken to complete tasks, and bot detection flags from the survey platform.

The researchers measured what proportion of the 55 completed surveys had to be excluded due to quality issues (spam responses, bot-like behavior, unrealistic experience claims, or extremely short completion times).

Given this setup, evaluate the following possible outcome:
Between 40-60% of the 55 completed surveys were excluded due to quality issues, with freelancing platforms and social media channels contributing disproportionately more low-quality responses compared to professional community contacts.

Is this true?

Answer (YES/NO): NO